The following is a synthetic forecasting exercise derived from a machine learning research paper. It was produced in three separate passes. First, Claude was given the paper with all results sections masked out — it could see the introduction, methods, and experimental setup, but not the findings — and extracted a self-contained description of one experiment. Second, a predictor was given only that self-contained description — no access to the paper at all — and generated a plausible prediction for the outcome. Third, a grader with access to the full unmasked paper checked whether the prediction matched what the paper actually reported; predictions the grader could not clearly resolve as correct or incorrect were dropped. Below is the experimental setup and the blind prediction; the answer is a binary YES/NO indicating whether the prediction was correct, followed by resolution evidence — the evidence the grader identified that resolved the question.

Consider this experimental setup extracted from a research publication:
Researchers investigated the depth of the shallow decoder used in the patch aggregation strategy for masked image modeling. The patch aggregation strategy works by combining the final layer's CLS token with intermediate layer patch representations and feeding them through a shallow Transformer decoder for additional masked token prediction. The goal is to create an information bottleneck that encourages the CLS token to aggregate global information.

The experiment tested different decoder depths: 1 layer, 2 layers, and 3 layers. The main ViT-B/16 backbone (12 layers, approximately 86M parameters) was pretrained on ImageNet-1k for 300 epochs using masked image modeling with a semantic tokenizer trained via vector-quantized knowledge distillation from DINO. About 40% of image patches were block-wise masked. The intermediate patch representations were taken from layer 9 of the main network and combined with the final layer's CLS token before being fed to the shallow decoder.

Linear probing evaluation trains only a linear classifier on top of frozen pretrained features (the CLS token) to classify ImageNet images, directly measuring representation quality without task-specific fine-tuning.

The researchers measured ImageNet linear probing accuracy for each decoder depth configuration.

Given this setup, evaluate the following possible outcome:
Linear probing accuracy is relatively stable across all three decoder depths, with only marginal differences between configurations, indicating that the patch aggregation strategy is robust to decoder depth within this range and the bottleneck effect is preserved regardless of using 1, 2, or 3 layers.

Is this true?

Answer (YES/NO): NO